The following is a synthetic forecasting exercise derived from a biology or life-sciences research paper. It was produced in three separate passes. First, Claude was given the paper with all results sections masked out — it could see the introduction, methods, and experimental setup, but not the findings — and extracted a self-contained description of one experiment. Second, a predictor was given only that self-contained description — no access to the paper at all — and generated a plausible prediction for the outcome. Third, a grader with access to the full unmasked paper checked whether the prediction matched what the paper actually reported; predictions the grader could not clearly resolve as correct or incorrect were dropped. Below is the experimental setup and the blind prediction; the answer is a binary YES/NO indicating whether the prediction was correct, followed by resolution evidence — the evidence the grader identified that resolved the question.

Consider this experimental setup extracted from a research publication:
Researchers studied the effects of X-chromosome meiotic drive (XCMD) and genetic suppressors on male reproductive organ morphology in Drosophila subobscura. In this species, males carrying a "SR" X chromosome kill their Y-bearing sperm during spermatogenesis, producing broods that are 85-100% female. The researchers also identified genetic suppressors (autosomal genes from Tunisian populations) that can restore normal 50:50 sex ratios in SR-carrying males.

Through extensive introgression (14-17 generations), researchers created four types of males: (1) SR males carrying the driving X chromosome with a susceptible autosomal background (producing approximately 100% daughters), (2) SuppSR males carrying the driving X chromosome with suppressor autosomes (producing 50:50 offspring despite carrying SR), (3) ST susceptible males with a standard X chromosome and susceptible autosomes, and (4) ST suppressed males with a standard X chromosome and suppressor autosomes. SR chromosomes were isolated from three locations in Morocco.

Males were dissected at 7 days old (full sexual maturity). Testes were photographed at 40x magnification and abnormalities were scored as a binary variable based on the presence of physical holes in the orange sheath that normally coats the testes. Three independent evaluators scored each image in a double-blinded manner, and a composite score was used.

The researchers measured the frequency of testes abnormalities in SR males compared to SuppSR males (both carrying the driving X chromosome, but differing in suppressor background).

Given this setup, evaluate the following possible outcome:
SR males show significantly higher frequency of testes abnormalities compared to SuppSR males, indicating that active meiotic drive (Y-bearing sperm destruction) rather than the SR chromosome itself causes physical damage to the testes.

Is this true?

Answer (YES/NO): NO